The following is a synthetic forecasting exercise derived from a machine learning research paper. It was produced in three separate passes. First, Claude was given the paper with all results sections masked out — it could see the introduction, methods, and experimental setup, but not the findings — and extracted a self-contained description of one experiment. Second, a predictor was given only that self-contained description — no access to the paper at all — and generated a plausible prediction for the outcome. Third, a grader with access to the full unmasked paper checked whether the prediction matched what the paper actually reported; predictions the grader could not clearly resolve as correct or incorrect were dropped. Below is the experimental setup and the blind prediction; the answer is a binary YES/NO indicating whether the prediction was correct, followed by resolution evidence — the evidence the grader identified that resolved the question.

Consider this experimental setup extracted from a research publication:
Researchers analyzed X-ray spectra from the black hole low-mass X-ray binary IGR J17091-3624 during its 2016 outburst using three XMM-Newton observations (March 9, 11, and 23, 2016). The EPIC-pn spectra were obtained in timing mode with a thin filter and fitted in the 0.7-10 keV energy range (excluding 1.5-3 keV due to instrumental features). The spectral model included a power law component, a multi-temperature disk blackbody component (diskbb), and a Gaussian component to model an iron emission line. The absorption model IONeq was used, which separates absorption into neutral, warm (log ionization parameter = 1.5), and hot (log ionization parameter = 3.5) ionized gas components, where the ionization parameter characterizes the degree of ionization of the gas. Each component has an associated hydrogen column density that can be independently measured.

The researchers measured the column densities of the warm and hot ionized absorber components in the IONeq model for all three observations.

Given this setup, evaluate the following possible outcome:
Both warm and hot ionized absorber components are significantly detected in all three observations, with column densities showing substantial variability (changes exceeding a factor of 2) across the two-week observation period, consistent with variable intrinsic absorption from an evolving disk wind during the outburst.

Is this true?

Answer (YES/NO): NO